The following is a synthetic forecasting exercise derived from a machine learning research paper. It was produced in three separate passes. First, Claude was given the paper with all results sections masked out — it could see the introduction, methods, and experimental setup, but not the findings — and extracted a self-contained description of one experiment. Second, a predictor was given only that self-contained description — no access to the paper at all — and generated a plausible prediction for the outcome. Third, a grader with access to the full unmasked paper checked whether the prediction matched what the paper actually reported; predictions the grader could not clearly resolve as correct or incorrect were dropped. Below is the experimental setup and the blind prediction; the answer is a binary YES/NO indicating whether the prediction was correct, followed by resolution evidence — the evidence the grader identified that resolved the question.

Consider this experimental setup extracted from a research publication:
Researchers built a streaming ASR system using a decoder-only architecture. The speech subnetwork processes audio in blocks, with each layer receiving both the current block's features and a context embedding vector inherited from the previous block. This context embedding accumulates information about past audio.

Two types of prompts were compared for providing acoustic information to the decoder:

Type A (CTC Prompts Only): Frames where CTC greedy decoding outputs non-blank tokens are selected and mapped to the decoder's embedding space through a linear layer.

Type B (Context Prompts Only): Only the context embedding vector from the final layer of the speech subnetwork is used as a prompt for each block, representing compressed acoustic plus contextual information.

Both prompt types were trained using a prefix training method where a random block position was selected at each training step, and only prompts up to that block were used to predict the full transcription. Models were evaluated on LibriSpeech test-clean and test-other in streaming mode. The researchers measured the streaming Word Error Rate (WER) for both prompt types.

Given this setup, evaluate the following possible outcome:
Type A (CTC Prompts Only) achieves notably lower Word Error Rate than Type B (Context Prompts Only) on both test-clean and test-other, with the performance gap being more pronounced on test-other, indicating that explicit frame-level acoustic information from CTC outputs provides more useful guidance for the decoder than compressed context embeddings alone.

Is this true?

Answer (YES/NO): YES